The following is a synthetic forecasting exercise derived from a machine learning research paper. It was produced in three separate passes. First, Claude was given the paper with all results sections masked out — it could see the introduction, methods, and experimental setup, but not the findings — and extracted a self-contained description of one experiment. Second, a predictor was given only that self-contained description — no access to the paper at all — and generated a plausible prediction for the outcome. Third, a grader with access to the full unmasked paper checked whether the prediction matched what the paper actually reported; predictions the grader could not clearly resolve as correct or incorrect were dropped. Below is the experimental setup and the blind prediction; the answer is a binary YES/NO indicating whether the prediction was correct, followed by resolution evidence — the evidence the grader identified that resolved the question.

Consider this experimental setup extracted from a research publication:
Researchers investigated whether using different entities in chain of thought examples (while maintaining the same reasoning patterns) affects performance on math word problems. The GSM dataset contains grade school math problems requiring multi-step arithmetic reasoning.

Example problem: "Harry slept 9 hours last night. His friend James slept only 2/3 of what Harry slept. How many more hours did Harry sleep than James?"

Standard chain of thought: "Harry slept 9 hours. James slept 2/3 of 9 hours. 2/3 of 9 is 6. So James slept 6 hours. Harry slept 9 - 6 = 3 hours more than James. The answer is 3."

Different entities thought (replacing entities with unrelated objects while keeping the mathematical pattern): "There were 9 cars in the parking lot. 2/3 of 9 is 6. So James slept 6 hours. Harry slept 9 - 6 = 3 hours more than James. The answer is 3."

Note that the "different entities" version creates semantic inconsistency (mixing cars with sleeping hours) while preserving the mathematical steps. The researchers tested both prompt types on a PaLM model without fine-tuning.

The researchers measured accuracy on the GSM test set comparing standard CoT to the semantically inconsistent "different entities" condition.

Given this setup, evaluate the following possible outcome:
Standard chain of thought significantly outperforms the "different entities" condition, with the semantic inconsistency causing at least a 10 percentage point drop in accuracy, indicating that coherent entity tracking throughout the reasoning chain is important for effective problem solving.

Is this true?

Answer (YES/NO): YES